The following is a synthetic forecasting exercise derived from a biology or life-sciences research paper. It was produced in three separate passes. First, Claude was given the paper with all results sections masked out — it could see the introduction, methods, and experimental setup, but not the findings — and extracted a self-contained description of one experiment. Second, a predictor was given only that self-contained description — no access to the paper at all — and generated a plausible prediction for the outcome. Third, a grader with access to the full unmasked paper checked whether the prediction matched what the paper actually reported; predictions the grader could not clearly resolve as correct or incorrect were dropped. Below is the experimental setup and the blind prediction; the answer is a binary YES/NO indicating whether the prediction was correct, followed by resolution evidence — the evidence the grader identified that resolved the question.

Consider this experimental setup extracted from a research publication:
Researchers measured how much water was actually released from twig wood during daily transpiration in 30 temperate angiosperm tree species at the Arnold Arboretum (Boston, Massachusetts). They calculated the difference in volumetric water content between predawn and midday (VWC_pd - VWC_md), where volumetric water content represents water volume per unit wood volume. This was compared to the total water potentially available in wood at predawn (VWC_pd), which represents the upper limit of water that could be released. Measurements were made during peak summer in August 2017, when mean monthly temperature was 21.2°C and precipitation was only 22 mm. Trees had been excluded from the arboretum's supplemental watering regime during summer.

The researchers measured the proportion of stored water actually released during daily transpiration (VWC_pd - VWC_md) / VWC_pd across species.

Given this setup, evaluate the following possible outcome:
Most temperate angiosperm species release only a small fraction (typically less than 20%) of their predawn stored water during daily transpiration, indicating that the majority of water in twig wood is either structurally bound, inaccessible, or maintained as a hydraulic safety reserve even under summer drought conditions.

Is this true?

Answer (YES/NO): YES